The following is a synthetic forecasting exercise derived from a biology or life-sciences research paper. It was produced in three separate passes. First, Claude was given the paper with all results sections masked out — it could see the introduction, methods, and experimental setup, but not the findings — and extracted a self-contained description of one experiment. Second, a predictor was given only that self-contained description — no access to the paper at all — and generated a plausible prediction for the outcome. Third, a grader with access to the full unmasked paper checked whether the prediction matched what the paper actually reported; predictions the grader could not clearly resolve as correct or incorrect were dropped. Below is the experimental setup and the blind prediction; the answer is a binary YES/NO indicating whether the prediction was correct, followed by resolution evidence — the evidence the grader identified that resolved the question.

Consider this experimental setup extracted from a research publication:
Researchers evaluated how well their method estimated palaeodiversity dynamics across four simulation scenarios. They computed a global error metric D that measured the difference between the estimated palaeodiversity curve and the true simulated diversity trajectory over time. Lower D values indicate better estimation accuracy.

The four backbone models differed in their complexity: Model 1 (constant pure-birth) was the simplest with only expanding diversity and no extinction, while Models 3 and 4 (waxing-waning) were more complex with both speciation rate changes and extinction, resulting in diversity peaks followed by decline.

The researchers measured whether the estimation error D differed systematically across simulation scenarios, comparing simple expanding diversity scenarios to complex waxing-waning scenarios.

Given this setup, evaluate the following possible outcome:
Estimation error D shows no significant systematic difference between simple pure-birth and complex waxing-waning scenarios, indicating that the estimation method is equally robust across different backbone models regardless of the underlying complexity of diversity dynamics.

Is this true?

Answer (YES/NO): NO